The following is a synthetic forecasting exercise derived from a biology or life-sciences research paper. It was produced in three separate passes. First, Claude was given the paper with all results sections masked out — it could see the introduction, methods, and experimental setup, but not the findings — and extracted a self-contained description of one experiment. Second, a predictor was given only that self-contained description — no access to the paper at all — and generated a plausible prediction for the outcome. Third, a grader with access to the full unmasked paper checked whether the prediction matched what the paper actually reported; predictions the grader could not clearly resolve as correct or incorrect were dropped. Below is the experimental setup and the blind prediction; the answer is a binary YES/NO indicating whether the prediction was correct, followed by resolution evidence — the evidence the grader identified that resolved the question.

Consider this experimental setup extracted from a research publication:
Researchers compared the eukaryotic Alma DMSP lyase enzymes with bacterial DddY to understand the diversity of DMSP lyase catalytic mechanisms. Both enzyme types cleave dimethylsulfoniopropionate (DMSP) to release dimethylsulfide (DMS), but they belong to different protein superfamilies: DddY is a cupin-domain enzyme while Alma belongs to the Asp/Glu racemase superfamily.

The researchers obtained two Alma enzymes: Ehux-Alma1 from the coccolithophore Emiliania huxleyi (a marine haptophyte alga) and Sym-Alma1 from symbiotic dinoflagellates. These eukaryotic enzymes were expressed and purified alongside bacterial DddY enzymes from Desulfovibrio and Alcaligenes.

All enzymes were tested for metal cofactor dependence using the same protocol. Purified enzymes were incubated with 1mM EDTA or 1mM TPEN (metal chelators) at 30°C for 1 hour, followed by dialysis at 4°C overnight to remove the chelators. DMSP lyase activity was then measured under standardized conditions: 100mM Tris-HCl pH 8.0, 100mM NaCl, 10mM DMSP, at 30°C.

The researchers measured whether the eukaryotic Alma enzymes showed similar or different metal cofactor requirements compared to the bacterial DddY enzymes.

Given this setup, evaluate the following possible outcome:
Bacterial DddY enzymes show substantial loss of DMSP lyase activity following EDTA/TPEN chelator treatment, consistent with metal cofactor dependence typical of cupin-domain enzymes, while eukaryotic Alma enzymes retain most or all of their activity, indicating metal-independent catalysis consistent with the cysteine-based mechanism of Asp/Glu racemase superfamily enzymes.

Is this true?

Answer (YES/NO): YES